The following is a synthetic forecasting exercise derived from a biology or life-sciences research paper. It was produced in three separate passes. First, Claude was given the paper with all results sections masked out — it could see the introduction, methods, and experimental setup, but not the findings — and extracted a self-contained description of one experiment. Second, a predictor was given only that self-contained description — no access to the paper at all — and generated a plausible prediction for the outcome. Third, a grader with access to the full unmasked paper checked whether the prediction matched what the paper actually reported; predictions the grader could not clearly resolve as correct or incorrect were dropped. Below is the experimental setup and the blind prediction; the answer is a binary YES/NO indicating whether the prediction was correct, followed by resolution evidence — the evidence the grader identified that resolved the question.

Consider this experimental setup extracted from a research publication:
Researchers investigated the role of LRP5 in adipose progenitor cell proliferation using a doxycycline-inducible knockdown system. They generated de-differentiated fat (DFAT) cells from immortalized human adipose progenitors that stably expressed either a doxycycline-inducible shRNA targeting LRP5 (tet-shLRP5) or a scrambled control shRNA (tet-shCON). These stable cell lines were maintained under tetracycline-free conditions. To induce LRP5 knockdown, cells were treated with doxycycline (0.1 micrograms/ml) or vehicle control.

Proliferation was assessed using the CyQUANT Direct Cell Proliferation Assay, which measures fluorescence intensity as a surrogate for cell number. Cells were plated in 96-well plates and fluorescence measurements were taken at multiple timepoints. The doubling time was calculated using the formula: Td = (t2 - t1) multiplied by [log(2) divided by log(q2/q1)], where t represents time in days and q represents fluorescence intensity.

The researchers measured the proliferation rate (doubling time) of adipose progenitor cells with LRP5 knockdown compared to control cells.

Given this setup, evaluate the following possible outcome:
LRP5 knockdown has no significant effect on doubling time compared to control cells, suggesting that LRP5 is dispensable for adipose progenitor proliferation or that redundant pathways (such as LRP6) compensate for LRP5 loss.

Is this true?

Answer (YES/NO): NO